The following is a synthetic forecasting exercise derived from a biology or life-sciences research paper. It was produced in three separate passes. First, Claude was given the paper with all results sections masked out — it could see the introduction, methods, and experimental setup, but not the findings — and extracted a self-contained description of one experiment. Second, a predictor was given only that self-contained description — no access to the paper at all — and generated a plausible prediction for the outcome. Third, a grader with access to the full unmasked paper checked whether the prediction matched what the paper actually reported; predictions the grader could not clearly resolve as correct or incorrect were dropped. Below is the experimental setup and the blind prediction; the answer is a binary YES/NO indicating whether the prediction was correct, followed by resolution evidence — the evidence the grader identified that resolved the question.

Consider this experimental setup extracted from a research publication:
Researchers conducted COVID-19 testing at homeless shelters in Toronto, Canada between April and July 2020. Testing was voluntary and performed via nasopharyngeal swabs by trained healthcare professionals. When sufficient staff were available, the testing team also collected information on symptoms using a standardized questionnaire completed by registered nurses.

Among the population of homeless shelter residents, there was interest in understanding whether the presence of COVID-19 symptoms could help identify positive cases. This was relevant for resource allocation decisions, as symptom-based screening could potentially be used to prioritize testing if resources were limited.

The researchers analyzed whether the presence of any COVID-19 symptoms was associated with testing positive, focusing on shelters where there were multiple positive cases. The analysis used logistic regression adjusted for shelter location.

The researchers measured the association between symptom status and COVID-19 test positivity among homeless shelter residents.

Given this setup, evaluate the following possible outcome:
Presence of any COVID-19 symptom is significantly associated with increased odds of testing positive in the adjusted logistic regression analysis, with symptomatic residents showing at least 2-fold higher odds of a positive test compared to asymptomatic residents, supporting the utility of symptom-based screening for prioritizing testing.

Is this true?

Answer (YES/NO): NO